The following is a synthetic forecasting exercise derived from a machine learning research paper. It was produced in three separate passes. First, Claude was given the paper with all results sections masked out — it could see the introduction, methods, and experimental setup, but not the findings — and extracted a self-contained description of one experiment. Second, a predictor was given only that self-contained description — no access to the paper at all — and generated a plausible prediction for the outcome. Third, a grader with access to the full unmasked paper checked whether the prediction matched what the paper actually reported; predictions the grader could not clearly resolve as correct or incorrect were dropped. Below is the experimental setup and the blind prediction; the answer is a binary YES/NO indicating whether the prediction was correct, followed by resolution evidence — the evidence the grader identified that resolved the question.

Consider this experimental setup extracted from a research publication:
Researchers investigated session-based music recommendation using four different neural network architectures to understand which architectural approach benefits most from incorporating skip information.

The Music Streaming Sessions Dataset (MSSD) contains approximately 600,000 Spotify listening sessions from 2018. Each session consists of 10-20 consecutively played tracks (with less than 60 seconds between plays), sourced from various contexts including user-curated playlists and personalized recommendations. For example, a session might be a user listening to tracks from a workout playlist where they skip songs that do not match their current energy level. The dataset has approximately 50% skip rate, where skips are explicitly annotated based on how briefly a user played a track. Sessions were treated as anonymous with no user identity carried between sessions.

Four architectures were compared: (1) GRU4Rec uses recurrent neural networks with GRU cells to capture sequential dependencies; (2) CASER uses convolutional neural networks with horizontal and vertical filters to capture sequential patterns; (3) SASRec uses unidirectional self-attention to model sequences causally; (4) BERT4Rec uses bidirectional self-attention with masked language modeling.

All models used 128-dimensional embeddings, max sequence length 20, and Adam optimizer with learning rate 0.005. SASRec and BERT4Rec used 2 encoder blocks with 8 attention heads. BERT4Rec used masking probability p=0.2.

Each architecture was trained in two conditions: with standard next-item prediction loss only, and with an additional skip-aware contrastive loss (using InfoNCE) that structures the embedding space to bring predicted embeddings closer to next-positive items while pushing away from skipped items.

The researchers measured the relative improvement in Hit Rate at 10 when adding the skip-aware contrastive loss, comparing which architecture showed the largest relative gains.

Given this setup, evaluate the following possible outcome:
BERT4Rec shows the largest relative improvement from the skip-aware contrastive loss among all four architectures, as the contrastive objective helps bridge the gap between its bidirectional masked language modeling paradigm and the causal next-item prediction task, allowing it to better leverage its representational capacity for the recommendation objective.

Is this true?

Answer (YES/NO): YES